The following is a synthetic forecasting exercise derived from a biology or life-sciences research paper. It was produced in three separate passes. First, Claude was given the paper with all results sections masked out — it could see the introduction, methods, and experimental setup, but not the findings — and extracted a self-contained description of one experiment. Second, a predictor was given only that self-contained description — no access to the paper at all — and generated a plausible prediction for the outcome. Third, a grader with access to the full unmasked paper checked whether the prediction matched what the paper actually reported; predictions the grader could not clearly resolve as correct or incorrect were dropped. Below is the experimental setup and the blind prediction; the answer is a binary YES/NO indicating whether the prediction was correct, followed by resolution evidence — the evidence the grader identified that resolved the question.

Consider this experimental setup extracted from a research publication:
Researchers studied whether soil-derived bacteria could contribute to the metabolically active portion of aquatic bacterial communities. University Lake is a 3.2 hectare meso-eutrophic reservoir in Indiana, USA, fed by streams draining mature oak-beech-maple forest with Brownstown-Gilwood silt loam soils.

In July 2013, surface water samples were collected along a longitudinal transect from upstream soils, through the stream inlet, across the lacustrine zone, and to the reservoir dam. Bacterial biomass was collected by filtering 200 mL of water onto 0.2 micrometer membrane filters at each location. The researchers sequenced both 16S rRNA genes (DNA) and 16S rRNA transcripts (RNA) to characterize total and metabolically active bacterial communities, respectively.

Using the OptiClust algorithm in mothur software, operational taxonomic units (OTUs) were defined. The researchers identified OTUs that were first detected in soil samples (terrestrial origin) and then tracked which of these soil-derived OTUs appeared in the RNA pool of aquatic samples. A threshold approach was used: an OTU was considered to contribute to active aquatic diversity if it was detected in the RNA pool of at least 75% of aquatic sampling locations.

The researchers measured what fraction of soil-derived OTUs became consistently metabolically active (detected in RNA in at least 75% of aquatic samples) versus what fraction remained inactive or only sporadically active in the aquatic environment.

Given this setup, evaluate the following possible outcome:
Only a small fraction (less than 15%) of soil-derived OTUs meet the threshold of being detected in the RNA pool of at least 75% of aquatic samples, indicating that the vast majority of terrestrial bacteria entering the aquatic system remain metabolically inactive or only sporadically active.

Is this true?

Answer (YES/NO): YES